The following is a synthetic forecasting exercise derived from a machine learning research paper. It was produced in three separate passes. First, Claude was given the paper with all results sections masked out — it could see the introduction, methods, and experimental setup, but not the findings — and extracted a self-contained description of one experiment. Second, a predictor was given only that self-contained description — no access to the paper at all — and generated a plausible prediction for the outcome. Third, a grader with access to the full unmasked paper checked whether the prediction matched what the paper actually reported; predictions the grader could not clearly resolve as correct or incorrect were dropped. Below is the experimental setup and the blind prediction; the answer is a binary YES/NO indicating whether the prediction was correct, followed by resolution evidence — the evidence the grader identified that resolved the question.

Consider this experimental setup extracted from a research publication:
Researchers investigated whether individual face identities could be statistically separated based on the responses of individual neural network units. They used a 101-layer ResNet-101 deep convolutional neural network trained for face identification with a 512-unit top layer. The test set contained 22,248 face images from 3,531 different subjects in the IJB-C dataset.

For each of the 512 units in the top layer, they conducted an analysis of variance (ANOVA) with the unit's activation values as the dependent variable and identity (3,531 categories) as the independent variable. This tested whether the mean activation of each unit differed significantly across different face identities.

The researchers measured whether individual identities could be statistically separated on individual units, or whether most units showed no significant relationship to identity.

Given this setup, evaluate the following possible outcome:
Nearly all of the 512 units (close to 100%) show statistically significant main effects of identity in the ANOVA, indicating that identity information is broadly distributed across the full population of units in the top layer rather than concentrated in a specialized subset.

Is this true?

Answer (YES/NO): YES